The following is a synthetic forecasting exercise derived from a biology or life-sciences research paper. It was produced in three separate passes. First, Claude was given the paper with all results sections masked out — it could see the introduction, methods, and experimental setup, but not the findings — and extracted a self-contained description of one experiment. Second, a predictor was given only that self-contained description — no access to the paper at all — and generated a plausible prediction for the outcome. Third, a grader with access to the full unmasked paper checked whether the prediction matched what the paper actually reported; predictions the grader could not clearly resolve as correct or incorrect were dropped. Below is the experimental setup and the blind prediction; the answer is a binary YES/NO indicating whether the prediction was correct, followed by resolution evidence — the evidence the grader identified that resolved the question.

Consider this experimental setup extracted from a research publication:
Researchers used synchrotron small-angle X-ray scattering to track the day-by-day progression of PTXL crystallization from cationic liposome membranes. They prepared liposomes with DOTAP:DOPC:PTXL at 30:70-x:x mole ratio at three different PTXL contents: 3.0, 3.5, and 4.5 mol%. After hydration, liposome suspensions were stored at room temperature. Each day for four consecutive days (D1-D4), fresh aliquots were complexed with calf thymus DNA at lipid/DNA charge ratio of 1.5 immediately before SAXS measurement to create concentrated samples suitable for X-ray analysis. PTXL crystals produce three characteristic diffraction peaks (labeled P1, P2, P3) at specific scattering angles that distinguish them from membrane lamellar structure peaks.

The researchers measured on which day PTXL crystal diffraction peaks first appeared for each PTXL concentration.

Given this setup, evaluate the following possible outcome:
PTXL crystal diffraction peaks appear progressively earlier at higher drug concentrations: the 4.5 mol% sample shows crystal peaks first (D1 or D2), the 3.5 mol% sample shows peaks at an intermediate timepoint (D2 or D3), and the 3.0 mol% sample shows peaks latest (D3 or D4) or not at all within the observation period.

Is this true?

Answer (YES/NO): YES